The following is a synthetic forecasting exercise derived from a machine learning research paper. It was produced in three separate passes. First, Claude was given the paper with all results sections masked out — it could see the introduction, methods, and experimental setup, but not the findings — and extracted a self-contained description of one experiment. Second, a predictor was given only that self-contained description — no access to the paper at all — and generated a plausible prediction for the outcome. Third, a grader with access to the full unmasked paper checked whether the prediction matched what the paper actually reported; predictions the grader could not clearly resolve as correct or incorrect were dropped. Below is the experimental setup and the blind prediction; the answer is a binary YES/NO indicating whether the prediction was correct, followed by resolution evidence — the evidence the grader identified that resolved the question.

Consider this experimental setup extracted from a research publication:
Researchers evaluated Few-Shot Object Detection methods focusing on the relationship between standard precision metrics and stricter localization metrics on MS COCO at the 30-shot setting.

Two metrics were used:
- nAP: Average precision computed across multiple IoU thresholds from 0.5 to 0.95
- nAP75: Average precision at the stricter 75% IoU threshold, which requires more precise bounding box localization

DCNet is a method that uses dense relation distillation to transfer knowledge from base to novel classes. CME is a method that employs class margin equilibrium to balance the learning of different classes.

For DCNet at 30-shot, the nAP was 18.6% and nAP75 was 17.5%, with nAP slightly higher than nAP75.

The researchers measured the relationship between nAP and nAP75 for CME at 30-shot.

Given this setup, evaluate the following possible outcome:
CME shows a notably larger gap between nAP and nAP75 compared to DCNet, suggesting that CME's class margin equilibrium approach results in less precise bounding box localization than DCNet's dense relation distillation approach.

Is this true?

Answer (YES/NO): NO